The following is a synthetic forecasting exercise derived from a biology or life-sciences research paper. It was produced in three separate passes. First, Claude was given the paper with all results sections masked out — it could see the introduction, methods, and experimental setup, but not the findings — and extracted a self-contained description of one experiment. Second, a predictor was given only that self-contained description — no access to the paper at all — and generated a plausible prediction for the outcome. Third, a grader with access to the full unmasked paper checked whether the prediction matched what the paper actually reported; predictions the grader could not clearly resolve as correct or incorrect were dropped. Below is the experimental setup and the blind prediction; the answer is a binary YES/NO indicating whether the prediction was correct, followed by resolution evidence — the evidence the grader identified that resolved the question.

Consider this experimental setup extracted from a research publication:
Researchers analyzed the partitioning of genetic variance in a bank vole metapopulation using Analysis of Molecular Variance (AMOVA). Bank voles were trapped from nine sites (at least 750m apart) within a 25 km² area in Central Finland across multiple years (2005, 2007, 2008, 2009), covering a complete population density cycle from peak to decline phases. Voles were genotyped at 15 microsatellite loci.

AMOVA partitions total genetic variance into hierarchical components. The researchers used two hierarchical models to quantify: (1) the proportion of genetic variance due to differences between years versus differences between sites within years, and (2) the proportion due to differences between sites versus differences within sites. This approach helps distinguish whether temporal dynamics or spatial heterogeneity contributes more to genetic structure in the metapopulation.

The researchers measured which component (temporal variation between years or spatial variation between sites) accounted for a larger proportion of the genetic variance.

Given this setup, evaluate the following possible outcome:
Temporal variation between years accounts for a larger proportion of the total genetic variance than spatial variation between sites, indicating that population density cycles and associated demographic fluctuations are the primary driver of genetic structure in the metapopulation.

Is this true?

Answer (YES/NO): NO